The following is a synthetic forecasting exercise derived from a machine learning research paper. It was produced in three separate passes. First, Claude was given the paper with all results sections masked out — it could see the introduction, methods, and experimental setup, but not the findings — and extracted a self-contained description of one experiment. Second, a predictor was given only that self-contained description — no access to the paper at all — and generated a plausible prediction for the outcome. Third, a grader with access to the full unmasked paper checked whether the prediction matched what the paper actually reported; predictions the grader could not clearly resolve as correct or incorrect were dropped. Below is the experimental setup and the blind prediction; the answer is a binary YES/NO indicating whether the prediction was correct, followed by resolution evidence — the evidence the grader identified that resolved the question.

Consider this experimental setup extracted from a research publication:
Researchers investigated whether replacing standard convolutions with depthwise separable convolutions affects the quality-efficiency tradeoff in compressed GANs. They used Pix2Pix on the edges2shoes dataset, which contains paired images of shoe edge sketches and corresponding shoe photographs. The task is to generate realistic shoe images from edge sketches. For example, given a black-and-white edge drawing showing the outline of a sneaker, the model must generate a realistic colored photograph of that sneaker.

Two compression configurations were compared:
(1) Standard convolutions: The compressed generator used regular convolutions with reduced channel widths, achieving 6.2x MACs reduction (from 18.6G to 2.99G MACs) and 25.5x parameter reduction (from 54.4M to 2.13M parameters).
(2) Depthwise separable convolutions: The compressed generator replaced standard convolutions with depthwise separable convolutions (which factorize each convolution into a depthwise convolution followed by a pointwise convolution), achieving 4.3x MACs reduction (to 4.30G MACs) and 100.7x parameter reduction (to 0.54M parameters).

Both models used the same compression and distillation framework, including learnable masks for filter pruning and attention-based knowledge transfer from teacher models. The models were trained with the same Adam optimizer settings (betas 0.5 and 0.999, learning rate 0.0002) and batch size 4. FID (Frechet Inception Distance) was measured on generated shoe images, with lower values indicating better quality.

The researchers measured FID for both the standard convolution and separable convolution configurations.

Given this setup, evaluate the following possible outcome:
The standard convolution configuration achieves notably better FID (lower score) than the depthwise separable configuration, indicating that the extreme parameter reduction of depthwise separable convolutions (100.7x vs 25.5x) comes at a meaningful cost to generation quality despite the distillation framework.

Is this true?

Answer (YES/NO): NO